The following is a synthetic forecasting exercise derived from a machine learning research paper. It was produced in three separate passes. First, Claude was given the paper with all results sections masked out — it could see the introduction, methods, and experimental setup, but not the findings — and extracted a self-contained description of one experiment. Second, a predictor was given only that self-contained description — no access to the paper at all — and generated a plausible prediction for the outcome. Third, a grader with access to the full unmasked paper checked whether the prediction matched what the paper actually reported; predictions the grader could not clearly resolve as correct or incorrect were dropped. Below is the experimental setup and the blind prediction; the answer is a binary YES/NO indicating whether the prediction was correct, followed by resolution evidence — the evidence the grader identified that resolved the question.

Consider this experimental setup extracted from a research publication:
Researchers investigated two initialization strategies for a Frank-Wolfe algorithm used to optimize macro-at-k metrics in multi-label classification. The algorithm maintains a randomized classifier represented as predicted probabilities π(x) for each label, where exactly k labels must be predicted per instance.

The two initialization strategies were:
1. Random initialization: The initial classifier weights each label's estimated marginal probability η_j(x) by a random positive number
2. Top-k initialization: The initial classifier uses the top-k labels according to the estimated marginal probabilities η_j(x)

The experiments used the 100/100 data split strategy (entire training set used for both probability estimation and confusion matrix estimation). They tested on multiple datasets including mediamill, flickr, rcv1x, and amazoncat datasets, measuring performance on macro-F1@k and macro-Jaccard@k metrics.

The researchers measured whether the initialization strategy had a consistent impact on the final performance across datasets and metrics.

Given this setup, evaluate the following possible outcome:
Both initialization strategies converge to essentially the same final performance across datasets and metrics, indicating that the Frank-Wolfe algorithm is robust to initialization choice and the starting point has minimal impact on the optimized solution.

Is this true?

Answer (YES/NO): NO